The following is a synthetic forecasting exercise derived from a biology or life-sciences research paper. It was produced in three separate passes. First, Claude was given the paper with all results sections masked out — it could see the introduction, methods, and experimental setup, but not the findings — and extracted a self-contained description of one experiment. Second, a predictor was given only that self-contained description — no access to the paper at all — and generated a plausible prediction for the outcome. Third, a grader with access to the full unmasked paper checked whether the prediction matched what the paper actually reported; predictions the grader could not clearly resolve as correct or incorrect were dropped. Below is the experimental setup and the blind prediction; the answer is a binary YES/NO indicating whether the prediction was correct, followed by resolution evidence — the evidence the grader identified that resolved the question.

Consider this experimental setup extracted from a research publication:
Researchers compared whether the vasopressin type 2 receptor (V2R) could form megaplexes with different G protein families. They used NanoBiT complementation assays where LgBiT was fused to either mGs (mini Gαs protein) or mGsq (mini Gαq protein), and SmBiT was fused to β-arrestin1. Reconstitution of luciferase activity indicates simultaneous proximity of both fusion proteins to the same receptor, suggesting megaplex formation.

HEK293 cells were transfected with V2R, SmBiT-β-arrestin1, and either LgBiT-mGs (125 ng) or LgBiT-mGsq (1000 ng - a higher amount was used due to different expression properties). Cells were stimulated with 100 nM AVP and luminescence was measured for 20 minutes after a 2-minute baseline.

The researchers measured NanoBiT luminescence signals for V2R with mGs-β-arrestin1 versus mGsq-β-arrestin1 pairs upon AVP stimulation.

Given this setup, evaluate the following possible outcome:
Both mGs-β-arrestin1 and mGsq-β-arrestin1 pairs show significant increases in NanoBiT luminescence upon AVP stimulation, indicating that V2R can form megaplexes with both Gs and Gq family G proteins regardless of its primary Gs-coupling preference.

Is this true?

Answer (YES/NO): YES